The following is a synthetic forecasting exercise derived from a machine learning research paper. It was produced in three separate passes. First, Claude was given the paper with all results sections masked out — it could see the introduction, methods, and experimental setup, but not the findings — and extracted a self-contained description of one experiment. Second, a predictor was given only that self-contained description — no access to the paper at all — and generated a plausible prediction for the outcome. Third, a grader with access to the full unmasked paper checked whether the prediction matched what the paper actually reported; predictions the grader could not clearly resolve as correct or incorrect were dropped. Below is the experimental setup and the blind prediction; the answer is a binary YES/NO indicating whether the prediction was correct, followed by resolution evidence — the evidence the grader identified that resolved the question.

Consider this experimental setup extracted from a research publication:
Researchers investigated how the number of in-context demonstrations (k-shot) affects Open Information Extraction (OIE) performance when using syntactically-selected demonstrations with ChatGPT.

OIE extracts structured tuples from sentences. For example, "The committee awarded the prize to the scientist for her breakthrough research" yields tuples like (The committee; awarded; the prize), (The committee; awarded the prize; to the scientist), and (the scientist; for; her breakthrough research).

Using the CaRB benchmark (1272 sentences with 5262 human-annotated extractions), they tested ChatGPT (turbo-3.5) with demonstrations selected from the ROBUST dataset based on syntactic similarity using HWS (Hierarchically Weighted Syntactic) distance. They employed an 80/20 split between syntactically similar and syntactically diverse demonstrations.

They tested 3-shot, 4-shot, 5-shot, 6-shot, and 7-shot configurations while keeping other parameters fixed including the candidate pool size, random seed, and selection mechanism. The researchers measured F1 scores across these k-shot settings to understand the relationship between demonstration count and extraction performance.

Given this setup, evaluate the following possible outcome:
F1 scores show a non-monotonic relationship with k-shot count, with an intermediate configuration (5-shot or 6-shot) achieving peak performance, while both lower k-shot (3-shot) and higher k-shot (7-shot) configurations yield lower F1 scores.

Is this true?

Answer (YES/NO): YES